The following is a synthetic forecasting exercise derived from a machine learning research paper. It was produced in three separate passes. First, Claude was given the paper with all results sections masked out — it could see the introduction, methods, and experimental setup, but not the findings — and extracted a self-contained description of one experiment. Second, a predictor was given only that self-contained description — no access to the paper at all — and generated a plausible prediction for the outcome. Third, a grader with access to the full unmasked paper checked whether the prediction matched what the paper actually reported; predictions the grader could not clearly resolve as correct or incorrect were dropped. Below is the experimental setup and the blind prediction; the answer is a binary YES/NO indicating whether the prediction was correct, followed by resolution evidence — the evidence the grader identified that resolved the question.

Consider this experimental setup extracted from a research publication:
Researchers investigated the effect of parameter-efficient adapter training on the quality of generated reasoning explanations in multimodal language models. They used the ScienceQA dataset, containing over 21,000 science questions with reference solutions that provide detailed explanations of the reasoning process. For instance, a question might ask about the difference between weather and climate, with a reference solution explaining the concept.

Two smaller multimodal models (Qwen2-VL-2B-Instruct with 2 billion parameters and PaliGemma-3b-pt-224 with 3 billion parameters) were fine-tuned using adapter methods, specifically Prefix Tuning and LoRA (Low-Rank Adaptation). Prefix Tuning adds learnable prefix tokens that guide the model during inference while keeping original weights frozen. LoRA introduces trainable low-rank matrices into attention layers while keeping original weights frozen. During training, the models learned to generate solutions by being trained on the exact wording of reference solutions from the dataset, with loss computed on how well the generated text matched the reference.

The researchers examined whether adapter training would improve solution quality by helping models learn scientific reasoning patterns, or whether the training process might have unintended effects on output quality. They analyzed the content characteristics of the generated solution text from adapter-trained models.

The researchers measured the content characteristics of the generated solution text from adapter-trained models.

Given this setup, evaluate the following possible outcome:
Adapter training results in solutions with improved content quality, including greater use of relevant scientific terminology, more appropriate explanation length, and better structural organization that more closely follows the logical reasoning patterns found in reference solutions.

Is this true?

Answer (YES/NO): NO